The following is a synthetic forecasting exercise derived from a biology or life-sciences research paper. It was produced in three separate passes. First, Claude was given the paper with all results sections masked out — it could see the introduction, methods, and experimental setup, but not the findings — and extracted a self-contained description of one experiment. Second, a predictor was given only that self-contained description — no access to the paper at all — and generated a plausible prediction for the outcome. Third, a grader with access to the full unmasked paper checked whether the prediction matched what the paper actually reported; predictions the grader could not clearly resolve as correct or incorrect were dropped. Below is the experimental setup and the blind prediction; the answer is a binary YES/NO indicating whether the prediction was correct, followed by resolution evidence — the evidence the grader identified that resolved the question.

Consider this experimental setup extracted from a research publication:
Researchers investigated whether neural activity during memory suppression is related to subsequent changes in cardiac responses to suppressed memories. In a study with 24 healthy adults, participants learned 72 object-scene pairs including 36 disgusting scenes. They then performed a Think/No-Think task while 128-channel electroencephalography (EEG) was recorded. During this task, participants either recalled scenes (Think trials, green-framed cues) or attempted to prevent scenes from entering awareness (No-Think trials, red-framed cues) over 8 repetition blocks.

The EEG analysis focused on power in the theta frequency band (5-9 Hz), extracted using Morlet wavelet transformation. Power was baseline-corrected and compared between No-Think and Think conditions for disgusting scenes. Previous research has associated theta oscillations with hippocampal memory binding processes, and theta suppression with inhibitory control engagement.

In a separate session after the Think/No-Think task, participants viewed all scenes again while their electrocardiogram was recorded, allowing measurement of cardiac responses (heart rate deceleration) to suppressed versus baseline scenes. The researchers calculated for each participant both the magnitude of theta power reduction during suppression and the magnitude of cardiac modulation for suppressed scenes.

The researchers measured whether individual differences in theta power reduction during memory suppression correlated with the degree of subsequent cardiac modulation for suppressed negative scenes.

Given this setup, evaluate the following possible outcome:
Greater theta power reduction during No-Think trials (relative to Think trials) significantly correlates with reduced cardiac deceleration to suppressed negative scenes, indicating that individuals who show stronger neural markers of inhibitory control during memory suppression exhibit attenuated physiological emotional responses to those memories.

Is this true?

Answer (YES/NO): YES